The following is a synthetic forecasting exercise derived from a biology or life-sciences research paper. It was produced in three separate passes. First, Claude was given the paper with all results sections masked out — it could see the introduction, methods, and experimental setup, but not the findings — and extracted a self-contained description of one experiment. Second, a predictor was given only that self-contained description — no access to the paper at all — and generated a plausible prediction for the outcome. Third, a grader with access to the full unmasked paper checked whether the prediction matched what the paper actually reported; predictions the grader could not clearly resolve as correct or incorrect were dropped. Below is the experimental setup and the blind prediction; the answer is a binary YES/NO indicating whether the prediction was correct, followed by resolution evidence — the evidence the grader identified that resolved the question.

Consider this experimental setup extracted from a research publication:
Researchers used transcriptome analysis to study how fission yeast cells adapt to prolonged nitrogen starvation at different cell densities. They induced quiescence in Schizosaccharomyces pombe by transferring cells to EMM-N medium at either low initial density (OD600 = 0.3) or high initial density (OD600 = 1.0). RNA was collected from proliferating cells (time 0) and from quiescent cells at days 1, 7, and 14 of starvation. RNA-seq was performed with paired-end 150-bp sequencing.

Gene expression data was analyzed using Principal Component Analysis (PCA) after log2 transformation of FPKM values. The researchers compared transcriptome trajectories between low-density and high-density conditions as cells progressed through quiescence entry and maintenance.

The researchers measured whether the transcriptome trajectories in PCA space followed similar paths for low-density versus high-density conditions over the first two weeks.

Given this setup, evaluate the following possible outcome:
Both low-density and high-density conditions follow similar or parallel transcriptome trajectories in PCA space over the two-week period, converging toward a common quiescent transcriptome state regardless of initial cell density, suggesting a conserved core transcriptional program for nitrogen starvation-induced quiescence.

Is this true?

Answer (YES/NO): YES